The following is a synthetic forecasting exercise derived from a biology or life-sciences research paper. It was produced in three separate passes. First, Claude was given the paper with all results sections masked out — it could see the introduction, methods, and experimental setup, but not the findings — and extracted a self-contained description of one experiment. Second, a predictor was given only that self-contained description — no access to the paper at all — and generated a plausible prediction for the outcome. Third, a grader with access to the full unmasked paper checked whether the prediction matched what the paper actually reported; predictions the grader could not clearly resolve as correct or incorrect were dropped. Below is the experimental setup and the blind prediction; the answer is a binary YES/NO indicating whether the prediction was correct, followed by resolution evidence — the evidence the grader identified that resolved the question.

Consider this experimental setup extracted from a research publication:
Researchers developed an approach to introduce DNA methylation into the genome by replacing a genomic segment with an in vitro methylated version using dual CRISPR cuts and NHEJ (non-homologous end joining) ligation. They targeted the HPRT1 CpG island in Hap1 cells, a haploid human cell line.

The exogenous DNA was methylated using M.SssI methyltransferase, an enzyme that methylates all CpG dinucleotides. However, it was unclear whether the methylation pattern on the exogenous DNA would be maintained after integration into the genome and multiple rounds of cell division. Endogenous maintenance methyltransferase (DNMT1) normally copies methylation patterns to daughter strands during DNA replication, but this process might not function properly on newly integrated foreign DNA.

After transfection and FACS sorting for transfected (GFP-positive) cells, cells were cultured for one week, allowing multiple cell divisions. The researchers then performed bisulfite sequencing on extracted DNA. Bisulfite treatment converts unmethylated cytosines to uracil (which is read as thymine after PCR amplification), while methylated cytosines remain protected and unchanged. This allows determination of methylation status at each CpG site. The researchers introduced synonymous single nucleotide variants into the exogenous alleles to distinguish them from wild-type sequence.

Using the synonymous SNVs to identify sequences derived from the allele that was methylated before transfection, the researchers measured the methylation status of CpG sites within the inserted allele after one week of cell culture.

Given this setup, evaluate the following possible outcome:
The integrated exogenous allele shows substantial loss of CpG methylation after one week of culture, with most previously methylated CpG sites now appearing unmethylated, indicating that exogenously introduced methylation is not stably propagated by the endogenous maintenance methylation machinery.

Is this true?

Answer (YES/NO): NO